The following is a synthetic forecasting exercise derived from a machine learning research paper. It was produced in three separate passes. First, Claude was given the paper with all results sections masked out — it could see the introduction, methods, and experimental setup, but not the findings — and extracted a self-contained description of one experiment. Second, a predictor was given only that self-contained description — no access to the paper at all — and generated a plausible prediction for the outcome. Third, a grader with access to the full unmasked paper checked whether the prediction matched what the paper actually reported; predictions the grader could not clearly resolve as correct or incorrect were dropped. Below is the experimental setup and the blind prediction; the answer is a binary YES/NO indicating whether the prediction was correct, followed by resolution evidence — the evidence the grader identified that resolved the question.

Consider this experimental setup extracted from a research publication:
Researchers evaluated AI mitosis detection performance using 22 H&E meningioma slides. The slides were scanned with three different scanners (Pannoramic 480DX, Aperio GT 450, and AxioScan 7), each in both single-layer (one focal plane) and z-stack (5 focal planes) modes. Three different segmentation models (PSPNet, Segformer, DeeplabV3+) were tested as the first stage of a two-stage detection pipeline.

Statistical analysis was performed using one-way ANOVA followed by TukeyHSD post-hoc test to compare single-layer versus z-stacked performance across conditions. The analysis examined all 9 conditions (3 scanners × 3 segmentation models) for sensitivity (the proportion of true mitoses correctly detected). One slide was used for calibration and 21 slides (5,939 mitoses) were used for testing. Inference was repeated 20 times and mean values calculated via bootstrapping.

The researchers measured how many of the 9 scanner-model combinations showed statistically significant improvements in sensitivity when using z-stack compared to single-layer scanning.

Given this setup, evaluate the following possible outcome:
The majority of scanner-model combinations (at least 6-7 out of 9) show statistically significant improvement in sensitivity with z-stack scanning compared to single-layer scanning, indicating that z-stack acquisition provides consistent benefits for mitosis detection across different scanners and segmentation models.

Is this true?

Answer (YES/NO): YES